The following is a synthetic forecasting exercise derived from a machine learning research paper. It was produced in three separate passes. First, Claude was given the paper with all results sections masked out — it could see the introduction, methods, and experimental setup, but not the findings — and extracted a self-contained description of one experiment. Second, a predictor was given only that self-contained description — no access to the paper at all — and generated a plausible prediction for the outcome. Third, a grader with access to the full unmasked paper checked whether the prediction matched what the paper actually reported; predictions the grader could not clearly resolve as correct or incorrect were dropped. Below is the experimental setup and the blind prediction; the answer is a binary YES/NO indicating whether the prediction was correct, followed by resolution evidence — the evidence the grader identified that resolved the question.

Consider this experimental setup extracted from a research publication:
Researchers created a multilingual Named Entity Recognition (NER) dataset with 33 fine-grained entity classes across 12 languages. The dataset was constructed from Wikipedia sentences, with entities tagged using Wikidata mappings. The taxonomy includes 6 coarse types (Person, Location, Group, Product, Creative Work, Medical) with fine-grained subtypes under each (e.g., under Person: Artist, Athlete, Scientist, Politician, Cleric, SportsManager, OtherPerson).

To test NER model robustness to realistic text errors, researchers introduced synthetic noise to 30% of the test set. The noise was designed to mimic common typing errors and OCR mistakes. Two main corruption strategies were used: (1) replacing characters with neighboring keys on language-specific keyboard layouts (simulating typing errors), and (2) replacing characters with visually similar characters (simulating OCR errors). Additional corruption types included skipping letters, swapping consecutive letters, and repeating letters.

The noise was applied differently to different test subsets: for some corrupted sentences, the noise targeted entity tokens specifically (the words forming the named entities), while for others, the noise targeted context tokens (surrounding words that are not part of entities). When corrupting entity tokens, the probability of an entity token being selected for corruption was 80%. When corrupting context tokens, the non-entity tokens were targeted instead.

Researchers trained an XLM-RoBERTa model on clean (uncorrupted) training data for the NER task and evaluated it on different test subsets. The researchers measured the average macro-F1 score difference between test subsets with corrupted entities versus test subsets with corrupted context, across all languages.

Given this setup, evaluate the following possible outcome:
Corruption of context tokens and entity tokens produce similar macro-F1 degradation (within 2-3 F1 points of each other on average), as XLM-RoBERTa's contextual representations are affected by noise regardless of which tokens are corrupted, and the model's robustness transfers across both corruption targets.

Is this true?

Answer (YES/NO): NO